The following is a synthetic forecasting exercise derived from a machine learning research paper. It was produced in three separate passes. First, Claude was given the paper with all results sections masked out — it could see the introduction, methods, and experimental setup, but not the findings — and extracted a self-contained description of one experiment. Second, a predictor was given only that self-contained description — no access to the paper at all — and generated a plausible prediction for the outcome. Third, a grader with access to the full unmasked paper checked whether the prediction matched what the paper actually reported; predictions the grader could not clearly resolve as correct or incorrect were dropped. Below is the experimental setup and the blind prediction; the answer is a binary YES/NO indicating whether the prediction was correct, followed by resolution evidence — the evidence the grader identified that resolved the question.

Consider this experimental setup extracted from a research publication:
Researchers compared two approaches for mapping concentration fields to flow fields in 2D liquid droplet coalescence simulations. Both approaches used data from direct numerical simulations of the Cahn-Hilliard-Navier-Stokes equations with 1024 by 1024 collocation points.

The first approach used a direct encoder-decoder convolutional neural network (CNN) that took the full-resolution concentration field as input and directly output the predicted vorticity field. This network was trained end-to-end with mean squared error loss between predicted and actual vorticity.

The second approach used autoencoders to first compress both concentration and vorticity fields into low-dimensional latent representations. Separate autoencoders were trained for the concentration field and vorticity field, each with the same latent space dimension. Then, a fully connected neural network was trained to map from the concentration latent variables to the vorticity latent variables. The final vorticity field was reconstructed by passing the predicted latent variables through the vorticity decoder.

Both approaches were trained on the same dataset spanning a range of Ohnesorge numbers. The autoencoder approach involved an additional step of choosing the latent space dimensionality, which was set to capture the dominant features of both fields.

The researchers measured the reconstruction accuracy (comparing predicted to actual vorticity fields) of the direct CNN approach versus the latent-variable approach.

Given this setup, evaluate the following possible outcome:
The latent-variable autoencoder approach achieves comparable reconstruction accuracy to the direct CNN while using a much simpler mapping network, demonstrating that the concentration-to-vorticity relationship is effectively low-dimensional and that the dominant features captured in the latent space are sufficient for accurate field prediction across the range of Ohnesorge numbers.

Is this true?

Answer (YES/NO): NO